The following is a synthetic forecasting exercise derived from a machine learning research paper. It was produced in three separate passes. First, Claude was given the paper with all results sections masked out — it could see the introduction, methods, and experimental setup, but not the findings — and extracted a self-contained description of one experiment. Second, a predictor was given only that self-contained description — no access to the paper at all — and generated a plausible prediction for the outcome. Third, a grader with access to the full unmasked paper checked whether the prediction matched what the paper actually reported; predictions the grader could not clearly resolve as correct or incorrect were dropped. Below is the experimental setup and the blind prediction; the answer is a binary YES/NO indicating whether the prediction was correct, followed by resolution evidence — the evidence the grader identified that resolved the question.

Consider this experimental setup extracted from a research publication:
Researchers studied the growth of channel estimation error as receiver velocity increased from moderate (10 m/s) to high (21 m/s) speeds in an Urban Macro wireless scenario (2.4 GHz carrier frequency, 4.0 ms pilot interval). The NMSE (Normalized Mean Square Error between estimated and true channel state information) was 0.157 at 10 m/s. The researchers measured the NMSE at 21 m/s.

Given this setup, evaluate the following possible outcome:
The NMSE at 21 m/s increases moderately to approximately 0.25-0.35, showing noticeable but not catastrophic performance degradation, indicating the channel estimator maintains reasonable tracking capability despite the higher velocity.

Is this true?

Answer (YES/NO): NO